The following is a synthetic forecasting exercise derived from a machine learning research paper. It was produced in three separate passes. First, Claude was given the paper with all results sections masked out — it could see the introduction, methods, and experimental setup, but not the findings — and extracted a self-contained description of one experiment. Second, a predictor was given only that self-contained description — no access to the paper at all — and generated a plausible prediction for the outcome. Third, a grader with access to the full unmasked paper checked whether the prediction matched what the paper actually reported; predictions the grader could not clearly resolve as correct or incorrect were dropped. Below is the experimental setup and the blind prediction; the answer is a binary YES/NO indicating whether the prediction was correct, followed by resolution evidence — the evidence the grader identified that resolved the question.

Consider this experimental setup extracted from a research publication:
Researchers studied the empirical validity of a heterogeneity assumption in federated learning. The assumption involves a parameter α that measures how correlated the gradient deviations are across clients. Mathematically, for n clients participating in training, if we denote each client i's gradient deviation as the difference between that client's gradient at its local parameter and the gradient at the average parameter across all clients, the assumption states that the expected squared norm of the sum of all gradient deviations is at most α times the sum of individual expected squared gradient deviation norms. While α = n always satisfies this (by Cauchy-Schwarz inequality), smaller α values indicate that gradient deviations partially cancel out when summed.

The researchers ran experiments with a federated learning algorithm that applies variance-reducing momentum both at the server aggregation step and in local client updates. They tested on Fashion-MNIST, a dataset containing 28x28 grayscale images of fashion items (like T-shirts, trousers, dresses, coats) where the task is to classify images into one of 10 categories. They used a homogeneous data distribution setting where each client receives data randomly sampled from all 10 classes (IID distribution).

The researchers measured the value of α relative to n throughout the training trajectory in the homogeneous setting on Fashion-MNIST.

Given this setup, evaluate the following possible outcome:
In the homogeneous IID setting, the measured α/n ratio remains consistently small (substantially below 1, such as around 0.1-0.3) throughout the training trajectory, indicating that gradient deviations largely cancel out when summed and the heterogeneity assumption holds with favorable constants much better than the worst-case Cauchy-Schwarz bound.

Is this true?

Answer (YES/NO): YES